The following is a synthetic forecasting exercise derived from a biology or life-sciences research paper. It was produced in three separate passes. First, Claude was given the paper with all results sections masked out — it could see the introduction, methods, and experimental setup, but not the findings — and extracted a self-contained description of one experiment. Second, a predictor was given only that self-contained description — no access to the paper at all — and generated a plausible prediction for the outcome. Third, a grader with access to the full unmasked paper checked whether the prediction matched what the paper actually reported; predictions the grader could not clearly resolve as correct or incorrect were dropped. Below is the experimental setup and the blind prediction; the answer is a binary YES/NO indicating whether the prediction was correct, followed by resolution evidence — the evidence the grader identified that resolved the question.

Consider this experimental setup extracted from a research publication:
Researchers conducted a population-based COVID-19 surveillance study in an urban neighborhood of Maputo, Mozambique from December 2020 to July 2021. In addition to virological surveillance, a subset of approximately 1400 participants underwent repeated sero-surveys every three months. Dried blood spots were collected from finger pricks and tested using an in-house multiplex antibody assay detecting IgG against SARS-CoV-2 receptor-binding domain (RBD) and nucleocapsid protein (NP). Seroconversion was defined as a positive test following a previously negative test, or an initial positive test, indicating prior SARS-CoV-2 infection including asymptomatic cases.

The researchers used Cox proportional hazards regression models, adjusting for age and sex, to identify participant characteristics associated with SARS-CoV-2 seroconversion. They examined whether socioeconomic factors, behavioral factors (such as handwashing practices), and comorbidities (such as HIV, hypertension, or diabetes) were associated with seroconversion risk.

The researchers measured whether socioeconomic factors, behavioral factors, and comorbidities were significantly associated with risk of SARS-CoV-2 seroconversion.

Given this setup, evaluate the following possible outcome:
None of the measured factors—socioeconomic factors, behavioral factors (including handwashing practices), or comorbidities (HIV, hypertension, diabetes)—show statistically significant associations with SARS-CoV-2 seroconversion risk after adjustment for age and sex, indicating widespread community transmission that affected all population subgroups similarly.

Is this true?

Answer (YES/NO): YES